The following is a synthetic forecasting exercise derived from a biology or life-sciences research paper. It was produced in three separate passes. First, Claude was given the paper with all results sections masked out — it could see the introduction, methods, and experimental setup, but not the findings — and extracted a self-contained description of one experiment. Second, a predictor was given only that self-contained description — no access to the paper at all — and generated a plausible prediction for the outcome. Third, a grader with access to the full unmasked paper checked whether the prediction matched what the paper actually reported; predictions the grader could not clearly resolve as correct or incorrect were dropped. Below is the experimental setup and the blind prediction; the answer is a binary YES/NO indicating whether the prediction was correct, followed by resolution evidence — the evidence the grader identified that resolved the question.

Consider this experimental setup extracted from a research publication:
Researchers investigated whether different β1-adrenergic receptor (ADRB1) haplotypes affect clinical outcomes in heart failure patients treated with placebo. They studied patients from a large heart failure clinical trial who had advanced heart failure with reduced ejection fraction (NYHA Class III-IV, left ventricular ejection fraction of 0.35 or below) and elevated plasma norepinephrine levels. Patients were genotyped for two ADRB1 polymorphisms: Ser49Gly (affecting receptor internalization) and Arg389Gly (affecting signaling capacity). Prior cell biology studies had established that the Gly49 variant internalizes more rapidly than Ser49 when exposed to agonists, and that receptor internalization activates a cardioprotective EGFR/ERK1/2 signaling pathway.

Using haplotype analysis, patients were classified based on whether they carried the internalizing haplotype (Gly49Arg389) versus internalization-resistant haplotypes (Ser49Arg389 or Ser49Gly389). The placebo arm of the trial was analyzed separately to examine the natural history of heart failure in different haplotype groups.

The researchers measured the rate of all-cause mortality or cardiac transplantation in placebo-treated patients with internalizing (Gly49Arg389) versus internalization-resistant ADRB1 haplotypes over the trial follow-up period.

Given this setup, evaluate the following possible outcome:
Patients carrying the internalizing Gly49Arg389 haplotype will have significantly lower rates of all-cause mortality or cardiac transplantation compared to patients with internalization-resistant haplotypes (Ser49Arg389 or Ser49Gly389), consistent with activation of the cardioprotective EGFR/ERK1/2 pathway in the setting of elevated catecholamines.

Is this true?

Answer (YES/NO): YES